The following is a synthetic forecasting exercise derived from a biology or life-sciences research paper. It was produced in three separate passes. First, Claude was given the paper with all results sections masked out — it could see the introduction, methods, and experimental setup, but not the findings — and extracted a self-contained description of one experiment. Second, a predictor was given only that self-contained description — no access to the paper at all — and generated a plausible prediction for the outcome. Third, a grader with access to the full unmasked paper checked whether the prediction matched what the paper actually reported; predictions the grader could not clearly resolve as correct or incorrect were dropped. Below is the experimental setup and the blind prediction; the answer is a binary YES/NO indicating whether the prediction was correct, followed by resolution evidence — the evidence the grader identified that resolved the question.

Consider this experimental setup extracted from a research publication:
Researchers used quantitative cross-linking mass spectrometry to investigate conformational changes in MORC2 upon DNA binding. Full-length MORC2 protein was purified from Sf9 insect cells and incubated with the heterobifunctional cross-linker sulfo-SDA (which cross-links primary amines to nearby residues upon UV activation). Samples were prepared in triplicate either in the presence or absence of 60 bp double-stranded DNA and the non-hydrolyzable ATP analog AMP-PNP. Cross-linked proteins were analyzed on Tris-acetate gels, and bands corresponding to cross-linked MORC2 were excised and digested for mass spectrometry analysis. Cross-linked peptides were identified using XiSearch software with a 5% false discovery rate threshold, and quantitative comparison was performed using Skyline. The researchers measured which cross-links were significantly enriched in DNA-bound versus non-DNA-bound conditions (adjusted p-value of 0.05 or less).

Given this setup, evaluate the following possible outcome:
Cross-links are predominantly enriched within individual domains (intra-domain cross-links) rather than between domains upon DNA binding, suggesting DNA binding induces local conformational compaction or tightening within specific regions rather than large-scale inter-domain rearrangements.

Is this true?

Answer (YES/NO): NO